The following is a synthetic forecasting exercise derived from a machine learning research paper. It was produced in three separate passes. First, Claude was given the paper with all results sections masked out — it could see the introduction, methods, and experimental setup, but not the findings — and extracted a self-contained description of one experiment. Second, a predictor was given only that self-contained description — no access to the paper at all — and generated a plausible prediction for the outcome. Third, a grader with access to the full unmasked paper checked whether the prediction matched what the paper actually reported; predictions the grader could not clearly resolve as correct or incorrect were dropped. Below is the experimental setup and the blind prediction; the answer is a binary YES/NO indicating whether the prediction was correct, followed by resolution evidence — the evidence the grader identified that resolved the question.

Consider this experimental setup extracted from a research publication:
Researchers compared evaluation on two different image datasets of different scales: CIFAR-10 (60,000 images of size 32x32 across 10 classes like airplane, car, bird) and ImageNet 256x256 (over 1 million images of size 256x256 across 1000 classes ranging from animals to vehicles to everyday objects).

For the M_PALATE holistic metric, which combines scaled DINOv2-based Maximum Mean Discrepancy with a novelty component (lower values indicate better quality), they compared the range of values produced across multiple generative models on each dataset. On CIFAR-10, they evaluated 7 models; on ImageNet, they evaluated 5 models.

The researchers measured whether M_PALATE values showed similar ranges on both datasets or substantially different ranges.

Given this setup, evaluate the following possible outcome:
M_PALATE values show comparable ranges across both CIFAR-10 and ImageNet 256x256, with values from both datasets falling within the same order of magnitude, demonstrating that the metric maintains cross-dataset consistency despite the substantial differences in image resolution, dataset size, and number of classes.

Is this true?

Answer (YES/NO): YES